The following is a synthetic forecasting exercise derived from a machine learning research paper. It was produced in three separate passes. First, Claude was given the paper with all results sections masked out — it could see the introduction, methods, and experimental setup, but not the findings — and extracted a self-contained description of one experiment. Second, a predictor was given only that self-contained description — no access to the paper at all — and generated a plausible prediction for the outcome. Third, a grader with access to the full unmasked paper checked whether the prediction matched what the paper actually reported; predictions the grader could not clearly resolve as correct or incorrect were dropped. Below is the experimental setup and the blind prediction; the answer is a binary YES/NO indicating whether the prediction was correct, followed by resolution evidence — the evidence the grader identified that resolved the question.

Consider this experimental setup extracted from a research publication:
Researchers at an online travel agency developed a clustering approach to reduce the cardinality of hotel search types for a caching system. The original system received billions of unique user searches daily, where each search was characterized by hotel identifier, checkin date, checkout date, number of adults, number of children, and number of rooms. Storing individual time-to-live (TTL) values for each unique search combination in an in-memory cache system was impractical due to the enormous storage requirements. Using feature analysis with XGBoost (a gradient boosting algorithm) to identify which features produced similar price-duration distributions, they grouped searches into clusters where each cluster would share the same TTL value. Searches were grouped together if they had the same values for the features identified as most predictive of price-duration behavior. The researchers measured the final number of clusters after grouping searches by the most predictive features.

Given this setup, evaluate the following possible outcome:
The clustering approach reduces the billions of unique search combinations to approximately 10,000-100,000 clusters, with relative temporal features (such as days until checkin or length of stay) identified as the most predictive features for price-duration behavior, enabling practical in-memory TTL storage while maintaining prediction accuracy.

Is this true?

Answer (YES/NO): NO